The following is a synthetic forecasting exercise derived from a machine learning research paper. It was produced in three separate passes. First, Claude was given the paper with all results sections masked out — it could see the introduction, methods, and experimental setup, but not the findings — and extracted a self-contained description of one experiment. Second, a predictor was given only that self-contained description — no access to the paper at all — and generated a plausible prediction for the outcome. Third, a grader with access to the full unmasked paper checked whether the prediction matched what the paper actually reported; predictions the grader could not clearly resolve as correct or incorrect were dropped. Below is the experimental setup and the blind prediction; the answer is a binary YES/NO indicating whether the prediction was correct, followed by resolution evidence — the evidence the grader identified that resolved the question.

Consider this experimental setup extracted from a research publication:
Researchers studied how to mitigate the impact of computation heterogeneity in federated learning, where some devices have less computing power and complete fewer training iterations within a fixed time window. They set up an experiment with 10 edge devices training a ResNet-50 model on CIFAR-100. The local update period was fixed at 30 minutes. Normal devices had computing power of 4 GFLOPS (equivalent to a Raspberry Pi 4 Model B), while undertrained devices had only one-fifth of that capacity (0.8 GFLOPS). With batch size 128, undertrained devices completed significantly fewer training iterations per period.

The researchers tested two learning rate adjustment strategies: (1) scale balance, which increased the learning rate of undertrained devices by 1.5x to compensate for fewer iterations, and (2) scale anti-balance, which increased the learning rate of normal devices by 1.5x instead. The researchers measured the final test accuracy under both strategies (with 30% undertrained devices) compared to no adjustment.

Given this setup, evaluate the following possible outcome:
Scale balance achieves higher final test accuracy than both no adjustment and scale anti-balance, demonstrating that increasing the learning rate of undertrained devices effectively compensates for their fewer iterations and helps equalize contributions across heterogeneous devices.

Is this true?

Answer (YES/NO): YES